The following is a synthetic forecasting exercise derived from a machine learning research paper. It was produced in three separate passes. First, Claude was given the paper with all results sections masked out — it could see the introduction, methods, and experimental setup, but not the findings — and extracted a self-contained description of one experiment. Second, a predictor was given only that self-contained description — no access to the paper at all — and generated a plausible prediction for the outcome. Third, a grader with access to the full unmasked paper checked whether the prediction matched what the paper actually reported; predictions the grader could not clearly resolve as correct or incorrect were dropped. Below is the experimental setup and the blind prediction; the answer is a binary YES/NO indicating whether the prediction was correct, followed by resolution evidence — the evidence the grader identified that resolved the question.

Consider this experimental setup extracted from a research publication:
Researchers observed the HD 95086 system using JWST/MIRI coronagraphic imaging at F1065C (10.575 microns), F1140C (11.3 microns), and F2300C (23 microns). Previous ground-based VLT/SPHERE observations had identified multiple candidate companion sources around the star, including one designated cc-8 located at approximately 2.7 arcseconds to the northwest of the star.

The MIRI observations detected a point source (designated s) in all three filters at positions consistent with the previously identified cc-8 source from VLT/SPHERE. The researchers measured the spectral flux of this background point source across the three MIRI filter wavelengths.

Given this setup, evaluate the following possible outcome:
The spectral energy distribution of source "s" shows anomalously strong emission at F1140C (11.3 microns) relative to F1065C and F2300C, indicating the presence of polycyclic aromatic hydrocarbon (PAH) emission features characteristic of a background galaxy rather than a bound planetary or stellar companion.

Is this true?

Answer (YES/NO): NO